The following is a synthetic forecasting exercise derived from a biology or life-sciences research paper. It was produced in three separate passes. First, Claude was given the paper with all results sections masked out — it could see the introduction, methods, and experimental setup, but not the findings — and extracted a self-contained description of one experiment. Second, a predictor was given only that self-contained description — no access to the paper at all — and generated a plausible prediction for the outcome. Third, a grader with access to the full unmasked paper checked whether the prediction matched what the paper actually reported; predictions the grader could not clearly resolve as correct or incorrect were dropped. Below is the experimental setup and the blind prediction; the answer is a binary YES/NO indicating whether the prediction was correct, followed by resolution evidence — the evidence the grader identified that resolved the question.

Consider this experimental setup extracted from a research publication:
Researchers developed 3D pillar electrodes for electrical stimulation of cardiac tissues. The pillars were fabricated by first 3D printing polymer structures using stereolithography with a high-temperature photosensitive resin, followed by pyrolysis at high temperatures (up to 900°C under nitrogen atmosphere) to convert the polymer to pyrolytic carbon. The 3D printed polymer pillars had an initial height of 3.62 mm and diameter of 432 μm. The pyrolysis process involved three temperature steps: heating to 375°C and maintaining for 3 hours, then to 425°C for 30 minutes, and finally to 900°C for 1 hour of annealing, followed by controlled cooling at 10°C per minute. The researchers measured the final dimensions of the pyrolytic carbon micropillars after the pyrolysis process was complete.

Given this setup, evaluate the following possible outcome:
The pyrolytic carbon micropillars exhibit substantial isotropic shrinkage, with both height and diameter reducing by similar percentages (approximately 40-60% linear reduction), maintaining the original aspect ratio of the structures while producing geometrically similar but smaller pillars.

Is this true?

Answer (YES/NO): NO